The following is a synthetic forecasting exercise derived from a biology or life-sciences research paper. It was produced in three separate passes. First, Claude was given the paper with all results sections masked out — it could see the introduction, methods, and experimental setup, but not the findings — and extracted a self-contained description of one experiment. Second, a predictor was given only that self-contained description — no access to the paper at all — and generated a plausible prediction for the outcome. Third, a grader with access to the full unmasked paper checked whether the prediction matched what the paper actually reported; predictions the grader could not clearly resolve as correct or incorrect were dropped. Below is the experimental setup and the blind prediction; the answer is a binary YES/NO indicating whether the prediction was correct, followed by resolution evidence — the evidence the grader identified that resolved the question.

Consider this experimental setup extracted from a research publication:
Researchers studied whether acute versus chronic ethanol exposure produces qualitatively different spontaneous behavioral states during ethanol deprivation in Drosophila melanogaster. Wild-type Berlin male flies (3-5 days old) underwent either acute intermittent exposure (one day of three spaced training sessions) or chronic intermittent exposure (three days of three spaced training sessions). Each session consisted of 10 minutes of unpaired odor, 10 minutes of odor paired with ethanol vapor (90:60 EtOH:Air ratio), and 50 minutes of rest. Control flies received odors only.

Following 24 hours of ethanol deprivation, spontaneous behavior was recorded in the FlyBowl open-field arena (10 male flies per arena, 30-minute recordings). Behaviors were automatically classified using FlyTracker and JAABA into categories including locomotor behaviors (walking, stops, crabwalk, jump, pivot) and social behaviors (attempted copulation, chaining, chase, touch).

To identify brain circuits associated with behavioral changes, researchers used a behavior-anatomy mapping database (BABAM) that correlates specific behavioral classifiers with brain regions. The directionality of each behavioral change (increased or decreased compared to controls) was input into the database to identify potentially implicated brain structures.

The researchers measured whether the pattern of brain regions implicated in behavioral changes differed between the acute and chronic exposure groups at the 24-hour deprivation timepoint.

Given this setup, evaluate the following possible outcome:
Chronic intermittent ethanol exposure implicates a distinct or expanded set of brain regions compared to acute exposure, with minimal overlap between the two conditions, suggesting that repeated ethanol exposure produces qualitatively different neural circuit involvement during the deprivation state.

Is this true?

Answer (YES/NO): NO